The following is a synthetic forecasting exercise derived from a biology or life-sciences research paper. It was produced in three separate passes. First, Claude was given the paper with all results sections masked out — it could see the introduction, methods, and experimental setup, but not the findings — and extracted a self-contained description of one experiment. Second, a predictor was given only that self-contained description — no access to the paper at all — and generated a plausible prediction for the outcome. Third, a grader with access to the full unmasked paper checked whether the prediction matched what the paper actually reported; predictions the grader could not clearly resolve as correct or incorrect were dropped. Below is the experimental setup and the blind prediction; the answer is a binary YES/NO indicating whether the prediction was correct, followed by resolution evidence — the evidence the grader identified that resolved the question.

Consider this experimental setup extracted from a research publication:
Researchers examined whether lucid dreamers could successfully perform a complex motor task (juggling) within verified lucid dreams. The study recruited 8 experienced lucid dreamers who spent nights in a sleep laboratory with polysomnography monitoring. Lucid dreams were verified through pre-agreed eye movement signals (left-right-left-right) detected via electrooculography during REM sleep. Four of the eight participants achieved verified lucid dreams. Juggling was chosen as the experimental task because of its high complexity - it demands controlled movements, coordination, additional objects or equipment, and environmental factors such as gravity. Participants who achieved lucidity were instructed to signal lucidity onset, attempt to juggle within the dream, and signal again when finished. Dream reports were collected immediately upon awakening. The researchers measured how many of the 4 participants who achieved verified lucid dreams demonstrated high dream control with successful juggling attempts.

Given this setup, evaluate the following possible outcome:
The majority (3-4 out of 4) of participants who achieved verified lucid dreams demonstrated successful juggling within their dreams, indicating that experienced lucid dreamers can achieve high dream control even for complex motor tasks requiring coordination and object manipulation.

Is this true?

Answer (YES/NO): NO